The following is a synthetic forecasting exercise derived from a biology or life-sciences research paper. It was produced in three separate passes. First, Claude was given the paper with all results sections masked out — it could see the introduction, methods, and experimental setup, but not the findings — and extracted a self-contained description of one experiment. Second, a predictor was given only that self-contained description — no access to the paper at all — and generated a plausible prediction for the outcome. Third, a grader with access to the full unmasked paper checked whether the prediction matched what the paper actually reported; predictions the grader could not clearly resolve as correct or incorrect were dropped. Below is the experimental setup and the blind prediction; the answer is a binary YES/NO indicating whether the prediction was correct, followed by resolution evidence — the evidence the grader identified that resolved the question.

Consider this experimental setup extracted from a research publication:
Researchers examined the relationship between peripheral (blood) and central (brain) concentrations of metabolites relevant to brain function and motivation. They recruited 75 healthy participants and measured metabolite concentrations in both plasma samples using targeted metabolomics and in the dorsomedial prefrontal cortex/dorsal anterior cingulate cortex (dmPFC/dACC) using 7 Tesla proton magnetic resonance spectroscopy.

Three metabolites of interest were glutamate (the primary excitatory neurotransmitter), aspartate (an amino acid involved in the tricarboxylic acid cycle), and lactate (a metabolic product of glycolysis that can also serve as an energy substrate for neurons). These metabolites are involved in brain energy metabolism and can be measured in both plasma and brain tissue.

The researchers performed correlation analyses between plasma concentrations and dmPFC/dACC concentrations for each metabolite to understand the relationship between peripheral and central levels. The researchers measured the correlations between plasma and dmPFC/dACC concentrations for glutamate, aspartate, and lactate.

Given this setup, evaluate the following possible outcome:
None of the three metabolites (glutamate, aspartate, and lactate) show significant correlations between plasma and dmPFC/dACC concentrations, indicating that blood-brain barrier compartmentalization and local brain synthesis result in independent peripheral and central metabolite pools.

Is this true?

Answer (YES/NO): NO